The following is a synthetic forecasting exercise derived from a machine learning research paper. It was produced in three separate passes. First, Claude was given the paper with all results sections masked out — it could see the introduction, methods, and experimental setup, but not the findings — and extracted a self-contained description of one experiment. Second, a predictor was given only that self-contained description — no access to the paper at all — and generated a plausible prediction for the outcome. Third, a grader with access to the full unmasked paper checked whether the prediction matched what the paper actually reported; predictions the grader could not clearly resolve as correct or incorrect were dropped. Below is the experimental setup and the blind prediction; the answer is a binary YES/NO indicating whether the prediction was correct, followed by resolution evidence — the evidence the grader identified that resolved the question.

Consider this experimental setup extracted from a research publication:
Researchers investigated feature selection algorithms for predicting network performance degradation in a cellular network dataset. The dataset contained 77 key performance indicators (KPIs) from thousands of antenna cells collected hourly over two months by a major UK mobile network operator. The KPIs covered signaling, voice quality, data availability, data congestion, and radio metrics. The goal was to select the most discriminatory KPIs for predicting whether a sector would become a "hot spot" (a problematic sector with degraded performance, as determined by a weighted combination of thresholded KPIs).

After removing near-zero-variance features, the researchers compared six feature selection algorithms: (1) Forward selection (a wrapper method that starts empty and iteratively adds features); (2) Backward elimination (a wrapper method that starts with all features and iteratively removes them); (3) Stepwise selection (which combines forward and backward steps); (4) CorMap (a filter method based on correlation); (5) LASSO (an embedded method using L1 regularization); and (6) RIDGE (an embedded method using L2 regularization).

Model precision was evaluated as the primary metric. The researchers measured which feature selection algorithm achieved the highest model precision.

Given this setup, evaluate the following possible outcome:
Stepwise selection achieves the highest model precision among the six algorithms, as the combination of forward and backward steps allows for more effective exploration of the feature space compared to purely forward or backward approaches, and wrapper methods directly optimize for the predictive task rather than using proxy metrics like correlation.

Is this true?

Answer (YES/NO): NO